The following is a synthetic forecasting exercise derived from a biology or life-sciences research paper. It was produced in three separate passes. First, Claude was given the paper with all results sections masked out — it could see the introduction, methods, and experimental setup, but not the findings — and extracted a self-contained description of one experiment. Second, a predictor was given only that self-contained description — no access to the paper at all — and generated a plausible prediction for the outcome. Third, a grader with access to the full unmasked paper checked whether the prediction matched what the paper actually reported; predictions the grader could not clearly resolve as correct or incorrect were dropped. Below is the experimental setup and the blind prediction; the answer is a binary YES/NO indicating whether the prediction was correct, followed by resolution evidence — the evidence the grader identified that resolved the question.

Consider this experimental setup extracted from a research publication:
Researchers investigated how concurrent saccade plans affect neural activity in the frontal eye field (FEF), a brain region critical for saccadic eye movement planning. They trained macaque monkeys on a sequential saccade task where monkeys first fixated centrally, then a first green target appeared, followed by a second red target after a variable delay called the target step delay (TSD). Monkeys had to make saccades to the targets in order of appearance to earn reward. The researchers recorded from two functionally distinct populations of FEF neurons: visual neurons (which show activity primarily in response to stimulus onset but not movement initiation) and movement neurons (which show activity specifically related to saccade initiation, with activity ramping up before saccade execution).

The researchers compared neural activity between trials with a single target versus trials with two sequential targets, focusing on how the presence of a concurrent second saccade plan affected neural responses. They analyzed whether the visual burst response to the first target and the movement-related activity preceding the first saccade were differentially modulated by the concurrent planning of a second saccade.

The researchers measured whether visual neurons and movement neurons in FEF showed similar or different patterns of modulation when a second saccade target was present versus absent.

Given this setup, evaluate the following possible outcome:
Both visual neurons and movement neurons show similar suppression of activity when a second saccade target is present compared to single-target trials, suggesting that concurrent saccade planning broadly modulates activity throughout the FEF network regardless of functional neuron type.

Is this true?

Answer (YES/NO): NO